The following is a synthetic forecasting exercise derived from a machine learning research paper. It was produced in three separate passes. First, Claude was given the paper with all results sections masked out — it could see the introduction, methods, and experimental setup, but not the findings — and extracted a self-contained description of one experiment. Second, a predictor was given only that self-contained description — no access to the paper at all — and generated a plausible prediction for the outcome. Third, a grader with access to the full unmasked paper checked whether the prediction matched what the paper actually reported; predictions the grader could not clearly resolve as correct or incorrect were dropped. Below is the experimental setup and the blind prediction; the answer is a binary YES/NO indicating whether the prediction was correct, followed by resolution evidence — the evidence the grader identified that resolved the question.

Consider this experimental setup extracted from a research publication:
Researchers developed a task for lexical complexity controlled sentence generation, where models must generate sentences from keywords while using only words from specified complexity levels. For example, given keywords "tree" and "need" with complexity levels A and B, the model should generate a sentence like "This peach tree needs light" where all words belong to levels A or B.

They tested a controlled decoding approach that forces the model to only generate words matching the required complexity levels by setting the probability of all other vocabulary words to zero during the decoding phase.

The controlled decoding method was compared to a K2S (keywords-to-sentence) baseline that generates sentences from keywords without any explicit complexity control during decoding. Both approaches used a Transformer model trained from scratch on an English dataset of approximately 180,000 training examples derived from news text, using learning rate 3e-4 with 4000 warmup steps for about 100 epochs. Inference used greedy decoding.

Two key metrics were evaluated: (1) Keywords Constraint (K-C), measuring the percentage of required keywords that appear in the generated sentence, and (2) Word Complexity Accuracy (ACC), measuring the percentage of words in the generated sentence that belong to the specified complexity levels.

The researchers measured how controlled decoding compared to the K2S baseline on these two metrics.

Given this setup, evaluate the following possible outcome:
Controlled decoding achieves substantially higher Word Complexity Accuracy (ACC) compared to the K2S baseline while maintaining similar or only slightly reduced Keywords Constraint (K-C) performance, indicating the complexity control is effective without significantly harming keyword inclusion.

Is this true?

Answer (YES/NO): NO